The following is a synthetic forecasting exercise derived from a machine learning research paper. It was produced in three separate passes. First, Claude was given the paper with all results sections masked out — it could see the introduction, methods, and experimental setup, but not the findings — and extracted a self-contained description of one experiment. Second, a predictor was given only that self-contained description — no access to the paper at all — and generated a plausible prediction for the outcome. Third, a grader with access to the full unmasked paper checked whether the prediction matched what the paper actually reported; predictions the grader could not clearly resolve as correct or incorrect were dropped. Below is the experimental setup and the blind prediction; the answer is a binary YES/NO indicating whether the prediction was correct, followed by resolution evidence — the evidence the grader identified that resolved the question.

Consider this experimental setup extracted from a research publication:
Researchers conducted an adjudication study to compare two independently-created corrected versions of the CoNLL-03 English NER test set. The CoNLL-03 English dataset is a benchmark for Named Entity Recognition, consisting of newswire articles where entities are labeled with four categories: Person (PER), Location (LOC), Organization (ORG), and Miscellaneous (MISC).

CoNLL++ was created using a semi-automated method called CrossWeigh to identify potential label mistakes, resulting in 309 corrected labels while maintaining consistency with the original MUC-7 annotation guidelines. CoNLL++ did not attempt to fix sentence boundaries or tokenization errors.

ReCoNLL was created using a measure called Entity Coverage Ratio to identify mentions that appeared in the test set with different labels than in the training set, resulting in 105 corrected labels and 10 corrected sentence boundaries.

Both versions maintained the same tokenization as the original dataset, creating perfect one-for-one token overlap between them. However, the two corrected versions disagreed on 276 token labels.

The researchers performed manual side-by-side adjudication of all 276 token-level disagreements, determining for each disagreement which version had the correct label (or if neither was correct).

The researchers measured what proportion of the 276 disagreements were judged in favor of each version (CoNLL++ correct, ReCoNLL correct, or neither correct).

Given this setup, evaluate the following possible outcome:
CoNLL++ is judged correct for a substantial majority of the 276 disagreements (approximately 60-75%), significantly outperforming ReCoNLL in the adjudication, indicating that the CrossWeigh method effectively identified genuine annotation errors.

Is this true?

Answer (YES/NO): YES